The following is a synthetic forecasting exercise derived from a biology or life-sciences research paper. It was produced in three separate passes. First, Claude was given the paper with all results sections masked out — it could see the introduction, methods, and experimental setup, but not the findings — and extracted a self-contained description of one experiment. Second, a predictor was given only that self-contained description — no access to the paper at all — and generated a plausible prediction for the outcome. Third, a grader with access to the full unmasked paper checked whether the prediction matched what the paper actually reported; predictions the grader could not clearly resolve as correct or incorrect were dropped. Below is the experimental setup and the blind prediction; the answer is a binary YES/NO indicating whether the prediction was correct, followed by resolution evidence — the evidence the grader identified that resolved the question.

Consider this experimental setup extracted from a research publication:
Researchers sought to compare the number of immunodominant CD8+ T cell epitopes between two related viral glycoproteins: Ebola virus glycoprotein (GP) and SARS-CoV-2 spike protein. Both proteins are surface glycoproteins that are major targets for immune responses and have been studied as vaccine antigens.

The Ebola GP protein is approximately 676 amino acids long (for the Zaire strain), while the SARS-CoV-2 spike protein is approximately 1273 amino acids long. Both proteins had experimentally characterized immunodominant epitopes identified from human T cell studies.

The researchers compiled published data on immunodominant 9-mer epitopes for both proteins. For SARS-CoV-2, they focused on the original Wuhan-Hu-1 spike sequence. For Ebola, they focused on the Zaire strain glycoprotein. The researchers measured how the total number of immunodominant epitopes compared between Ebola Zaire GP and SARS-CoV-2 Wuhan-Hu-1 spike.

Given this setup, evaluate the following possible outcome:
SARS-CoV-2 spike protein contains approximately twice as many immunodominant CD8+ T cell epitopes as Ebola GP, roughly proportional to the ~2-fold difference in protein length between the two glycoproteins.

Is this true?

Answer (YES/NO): NO